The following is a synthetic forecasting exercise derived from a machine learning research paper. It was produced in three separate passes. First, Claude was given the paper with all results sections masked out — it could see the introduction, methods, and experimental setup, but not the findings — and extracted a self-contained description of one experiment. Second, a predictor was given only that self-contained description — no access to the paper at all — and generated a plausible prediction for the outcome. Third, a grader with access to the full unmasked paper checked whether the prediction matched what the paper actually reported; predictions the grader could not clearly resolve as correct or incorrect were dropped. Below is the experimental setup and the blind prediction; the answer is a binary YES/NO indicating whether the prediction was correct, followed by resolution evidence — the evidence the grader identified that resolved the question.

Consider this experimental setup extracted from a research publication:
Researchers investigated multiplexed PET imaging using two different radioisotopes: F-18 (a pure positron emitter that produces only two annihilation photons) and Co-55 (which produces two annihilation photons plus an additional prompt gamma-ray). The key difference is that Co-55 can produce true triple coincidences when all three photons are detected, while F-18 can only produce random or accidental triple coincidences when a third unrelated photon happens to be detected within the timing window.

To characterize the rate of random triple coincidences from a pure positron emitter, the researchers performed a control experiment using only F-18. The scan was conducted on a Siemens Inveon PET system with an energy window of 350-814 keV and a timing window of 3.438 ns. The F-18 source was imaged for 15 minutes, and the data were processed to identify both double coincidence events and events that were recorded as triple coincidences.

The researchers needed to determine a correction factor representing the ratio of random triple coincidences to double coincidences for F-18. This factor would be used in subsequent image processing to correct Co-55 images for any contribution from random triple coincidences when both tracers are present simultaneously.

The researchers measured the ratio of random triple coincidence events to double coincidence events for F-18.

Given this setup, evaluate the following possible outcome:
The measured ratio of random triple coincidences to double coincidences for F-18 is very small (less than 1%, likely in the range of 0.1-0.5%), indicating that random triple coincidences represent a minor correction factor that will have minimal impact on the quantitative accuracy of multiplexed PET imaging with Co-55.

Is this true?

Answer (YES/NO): NO